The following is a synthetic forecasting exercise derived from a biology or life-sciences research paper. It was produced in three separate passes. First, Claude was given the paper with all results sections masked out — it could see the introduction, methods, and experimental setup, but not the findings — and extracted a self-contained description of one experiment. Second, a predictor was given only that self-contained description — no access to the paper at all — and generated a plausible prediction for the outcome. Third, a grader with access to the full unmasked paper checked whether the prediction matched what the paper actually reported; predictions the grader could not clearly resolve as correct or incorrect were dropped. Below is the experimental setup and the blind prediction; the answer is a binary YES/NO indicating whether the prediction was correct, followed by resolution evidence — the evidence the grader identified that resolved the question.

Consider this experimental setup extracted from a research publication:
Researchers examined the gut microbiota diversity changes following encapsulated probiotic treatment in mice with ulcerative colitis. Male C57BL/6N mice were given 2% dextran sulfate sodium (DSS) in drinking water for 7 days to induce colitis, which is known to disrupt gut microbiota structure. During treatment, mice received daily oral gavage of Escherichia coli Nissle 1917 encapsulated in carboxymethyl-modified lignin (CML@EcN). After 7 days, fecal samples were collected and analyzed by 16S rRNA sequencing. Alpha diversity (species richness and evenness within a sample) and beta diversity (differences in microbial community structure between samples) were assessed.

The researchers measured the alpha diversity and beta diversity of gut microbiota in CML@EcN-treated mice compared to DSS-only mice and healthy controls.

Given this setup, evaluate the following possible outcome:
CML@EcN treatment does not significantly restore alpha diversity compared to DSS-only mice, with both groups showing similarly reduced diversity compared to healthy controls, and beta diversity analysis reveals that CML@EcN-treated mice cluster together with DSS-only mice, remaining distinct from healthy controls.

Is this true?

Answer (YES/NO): NO